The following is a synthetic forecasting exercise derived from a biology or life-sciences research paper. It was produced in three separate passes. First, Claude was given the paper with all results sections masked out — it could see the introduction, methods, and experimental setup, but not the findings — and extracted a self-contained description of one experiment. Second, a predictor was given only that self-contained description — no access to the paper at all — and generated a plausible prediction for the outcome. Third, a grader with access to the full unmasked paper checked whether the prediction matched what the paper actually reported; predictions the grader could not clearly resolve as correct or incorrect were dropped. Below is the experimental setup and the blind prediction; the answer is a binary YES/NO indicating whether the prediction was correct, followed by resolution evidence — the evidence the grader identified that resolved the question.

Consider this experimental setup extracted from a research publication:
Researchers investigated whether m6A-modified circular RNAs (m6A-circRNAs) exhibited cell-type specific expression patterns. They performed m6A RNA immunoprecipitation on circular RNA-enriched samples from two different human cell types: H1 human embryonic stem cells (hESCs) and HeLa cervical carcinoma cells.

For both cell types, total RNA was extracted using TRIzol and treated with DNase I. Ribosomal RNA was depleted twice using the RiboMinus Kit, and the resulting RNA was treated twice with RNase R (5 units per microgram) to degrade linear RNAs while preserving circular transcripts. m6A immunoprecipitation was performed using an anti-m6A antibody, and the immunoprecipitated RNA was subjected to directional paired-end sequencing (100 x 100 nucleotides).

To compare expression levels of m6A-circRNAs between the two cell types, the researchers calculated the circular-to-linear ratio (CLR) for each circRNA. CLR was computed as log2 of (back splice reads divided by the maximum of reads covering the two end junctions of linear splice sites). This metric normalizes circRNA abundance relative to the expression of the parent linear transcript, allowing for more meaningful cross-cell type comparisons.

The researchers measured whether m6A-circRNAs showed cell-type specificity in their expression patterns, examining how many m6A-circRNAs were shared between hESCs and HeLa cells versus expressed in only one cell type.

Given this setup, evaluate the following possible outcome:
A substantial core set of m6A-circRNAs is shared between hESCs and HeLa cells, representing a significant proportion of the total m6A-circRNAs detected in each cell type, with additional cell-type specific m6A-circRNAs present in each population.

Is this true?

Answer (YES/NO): NO